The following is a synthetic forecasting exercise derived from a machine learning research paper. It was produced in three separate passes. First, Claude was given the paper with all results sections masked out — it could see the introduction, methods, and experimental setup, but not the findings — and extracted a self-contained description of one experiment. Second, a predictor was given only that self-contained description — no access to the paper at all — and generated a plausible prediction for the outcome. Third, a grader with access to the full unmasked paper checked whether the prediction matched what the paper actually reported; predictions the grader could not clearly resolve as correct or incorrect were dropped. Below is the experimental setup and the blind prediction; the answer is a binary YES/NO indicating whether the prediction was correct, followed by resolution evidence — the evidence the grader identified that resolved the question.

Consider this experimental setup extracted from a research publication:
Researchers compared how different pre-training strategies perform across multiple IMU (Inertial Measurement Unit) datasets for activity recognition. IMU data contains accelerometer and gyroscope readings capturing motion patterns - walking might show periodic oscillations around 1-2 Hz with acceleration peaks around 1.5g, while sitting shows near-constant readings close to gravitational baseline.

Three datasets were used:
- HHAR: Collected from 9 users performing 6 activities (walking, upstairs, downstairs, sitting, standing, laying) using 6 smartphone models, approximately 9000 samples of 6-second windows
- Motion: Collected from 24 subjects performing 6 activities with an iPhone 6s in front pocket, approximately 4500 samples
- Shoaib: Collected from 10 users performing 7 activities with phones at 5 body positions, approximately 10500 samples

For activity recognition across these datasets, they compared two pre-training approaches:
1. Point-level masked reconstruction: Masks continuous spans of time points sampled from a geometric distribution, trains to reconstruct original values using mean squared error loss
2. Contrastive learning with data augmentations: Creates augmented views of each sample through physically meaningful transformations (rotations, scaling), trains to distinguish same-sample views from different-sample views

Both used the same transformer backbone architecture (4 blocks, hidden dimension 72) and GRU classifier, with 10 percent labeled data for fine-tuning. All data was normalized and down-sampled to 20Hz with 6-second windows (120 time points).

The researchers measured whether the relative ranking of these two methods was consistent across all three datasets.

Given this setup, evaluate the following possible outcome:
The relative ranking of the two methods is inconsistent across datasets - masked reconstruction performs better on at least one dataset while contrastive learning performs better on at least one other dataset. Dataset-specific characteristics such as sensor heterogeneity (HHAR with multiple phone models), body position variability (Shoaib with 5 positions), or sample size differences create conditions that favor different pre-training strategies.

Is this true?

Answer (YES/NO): NO